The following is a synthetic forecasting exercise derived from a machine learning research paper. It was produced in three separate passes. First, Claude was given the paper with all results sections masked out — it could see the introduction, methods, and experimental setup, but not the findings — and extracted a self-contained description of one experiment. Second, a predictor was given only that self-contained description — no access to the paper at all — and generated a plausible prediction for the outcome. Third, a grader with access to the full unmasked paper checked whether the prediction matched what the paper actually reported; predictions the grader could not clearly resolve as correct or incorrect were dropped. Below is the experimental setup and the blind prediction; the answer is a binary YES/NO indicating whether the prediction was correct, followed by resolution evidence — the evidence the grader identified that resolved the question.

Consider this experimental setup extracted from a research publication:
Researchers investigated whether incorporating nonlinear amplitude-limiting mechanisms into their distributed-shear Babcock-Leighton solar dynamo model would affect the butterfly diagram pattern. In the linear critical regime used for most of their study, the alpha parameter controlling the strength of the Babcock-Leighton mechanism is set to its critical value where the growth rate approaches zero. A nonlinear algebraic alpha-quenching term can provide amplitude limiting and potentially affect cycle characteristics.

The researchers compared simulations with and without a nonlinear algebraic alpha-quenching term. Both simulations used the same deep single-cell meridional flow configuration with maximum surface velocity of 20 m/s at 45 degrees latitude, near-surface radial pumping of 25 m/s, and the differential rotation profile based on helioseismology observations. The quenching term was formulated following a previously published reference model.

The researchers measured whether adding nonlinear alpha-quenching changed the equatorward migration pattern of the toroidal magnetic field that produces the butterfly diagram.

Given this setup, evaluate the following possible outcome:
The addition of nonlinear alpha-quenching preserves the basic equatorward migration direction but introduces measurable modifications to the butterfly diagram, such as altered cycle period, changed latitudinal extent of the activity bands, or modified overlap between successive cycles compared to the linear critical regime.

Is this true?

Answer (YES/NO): NO